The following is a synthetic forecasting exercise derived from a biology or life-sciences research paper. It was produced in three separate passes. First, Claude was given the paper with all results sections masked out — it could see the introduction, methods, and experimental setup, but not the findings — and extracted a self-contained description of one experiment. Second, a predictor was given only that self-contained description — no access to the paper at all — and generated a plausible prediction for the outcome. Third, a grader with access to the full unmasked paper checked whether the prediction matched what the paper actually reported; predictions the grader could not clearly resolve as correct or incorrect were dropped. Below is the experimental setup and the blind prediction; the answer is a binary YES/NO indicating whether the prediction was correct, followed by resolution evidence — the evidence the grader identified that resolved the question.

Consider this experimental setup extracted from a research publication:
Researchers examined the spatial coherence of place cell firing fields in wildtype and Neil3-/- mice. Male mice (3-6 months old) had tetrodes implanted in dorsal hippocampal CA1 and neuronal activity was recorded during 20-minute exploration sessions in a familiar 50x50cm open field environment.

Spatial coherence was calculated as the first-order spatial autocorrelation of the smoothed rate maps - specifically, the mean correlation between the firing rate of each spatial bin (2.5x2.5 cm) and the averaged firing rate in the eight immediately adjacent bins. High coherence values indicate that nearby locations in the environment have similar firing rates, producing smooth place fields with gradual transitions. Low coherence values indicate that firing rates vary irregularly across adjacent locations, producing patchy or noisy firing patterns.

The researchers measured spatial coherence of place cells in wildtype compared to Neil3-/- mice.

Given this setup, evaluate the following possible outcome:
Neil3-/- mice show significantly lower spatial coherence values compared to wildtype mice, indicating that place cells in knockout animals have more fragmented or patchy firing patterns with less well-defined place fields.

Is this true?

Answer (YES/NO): NO